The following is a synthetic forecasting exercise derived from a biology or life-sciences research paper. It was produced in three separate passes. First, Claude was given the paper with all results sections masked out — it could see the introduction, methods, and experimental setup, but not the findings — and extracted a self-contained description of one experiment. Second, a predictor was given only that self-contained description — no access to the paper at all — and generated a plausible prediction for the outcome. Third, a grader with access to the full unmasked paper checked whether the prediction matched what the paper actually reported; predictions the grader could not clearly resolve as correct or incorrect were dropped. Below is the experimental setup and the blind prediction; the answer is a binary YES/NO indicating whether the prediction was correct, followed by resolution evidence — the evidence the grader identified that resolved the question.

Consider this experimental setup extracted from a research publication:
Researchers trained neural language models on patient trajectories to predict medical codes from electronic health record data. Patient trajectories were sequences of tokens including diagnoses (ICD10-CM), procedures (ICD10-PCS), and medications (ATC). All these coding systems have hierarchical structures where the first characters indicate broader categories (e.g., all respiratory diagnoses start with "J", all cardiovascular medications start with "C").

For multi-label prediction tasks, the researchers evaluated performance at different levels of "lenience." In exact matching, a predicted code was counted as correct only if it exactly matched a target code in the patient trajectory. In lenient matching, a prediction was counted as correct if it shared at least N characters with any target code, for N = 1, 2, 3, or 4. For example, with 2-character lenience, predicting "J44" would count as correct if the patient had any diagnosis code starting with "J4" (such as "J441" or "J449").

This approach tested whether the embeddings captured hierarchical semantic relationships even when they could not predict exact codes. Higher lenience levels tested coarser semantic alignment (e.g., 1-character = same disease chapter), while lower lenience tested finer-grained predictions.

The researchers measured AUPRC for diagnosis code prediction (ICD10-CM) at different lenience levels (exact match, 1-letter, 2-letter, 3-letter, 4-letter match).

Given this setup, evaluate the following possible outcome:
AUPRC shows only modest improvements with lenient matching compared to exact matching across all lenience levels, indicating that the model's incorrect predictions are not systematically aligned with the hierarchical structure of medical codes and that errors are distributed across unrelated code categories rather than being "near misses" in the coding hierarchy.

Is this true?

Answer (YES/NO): NO